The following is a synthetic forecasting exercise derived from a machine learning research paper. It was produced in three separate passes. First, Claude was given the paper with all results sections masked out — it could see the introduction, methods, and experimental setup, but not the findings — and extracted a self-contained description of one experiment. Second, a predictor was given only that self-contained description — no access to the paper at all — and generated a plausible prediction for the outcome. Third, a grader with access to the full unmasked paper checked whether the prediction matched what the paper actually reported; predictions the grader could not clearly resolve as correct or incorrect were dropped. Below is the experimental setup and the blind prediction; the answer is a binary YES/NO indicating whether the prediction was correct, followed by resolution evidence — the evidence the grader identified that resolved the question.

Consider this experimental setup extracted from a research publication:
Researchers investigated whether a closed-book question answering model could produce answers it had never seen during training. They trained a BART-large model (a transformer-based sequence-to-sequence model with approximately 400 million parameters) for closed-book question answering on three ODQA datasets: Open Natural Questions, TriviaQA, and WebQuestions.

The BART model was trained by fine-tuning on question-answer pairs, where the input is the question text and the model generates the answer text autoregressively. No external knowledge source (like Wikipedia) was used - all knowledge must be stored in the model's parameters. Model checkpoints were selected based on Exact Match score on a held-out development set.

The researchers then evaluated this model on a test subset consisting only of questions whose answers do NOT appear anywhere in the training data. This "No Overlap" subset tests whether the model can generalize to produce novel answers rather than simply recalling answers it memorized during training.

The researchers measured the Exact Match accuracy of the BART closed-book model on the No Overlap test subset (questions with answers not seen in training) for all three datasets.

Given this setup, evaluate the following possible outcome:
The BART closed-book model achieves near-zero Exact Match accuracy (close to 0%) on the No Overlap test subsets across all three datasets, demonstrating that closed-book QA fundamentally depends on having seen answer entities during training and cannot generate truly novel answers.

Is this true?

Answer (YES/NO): YES